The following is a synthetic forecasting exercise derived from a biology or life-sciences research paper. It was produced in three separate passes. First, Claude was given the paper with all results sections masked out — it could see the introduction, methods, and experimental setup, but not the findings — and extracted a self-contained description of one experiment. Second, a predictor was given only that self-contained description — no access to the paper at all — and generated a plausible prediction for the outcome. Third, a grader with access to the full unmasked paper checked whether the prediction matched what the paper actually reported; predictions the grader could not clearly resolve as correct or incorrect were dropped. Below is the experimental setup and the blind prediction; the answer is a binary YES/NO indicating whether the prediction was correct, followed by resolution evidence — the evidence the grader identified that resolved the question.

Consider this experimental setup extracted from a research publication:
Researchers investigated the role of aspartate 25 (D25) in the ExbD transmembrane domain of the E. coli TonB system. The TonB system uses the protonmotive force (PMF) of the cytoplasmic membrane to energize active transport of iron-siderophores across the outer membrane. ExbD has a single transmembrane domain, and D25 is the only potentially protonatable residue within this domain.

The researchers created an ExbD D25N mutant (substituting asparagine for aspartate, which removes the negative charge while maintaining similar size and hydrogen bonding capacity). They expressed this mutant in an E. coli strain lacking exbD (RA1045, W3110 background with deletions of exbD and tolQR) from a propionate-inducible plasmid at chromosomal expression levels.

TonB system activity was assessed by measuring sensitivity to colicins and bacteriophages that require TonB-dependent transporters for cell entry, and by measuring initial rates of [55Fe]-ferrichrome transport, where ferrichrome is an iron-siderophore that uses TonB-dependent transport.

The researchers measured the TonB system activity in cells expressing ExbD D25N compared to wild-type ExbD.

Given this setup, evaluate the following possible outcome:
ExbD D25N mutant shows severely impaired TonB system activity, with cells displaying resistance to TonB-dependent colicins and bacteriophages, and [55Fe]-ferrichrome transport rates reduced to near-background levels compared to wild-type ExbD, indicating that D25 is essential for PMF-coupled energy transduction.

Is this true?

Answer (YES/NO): YES